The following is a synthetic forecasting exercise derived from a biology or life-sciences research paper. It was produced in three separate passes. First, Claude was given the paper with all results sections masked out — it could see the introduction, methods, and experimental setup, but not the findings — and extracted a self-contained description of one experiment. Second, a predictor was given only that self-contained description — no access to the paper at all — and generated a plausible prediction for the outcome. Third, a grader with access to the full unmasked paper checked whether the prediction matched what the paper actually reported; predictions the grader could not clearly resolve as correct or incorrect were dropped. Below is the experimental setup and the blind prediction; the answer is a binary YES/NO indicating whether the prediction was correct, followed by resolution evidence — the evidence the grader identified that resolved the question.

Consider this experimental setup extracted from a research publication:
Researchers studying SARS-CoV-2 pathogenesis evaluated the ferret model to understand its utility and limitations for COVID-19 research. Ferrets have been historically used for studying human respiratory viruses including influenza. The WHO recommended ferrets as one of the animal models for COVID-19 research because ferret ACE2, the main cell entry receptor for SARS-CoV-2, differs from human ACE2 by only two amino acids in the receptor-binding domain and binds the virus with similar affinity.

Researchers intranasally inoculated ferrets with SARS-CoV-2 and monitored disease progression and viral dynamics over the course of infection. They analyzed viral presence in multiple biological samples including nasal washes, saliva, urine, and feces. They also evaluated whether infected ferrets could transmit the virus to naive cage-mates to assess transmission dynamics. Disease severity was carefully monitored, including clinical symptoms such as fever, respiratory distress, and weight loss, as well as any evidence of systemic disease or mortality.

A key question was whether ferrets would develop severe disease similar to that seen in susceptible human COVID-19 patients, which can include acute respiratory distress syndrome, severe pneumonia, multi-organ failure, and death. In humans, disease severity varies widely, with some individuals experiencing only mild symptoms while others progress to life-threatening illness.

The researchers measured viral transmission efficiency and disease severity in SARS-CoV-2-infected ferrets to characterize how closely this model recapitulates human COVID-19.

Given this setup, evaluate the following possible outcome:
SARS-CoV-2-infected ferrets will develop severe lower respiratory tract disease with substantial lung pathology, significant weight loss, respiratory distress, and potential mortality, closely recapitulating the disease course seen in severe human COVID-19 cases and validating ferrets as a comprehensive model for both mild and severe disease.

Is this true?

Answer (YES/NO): NO